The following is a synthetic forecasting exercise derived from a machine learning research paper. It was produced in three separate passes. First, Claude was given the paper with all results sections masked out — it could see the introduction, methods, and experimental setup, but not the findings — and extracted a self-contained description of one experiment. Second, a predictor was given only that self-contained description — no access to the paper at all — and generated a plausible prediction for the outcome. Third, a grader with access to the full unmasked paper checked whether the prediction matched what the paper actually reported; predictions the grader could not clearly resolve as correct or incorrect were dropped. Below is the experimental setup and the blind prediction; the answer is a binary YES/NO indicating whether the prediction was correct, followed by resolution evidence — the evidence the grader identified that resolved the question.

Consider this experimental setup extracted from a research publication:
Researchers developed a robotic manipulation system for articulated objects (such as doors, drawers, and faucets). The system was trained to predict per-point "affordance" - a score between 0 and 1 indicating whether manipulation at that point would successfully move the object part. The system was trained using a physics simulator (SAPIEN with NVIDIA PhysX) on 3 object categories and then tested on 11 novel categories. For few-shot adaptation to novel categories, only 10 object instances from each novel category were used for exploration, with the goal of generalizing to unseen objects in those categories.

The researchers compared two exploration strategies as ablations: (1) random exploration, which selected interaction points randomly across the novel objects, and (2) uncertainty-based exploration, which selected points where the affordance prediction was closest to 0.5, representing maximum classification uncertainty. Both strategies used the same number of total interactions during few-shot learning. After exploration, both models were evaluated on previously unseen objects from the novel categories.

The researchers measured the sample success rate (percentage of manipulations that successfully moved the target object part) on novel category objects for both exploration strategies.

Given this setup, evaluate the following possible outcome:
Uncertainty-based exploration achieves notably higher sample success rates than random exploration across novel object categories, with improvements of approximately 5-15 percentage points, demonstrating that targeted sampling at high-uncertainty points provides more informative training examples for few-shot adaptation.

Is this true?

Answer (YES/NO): NO